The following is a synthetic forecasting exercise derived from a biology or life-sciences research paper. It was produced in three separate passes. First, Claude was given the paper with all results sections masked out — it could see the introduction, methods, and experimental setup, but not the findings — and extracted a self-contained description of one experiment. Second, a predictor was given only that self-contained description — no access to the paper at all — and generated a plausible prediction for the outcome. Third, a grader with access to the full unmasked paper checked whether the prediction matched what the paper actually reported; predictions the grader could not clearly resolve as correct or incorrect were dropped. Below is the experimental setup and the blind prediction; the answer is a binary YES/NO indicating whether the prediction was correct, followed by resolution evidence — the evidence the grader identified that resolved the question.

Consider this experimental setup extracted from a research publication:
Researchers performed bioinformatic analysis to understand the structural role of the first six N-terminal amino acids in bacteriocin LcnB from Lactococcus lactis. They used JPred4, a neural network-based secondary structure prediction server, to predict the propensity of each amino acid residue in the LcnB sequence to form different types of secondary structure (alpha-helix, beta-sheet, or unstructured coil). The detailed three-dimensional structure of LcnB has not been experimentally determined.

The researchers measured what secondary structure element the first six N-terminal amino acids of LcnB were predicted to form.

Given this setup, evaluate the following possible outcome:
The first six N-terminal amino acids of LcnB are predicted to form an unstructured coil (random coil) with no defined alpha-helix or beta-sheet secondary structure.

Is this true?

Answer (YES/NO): NO